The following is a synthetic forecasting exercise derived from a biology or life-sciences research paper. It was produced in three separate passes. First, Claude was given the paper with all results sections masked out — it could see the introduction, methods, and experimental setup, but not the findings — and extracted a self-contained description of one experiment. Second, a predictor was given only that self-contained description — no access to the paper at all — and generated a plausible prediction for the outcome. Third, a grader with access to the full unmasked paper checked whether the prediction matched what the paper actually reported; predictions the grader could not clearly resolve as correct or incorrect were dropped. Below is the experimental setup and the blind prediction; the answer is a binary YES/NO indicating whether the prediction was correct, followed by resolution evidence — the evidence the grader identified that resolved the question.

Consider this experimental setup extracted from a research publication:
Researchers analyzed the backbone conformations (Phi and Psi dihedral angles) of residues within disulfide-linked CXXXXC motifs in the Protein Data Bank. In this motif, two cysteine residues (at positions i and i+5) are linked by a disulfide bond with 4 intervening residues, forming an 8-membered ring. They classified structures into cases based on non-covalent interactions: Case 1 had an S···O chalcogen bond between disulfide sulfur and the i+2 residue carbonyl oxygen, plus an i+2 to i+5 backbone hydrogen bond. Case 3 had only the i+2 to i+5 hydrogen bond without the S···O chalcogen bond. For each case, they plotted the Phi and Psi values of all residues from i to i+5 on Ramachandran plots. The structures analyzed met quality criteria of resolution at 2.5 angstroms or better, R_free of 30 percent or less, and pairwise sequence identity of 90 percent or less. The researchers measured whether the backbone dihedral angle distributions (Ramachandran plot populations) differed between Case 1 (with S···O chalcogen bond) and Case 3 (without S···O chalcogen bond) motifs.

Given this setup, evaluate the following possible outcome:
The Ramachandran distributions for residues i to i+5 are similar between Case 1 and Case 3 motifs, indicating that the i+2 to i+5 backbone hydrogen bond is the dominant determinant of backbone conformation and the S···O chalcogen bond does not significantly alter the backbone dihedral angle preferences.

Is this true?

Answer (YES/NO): NO